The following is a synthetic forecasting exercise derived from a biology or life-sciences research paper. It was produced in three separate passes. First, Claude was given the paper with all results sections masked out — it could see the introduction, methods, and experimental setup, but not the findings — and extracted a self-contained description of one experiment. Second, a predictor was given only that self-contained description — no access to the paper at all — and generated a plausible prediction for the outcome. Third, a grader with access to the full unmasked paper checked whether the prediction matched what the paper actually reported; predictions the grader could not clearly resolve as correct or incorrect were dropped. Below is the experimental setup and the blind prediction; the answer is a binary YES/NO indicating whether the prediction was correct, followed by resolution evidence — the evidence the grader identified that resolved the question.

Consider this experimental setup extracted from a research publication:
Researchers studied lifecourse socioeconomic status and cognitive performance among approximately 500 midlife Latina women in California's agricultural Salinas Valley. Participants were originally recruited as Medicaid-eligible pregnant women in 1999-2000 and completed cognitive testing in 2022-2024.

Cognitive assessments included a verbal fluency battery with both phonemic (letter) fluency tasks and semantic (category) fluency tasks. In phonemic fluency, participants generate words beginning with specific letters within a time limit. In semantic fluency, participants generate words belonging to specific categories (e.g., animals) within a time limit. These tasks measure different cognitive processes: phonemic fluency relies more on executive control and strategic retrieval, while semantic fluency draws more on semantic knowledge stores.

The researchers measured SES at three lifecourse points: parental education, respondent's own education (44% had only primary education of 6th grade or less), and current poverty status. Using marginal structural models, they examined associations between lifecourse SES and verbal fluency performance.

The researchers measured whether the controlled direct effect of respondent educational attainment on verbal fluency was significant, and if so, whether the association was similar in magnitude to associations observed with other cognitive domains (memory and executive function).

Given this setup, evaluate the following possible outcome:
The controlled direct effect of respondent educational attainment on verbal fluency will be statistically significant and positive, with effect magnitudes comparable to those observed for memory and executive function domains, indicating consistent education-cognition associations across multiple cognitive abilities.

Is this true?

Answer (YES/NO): YES